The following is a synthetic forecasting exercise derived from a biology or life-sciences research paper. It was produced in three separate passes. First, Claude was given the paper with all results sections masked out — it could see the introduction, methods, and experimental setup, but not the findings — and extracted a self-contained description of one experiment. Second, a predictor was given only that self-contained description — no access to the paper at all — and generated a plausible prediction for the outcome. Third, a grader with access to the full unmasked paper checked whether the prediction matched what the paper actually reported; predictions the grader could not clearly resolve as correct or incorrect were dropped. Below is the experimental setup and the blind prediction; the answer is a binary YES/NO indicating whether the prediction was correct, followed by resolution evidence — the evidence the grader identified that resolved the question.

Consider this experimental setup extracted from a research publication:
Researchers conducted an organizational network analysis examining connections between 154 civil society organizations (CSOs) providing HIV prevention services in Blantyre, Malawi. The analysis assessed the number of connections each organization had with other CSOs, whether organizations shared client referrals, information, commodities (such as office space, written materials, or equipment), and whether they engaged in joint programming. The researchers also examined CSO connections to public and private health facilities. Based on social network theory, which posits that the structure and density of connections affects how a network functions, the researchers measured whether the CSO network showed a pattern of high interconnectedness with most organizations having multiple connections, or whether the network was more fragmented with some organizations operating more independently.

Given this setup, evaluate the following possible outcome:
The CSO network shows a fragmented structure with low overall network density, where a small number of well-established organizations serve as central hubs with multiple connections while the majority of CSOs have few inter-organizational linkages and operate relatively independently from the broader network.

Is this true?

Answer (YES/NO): YES